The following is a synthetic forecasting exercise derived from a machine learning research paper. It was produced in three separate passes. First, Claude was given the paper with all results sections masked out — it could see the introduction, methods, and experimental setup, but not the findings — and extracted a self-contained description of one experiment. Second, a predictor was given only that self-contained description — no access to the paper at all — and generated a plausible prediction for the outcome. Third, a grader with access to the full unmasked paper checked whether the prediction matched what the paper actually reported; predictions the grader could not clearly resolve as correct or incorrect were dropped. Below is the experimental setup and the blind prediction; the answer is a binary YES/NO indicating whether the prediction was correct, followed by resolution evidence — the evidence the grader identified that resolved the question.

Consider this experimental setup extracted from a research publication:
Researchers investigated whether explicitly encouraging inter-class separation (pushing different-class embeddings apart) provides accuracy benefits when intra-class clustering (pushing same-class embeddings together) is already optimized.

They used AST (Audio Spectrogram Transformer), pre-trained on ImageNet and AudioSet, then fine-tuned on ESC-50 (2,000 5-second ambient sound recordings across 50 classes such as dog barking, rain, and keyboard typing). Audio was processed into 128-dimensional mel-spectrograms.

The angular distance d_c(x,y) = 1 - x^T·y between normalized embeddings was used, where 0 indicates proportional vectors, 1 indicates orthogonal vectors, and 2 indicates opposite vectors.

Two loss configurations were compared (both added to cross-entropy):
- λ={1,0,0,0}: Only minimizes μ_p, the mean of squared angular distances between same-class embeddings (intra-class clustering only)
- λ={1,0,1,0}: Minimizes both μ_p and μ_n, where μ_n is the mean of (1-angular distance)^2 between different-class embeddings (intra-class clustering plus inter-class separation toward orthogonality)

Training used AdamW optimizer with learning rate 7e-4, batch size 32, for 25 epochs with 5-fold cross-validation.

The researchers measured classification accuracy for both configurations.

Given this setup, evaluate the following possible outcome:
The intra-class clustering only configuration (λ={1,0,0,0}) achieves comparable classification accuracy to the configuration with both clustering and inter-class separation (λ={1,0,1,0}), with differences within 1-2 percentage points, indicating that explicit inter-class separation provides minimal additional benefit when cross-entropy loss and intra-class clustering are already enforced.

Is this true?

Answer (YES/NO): YES